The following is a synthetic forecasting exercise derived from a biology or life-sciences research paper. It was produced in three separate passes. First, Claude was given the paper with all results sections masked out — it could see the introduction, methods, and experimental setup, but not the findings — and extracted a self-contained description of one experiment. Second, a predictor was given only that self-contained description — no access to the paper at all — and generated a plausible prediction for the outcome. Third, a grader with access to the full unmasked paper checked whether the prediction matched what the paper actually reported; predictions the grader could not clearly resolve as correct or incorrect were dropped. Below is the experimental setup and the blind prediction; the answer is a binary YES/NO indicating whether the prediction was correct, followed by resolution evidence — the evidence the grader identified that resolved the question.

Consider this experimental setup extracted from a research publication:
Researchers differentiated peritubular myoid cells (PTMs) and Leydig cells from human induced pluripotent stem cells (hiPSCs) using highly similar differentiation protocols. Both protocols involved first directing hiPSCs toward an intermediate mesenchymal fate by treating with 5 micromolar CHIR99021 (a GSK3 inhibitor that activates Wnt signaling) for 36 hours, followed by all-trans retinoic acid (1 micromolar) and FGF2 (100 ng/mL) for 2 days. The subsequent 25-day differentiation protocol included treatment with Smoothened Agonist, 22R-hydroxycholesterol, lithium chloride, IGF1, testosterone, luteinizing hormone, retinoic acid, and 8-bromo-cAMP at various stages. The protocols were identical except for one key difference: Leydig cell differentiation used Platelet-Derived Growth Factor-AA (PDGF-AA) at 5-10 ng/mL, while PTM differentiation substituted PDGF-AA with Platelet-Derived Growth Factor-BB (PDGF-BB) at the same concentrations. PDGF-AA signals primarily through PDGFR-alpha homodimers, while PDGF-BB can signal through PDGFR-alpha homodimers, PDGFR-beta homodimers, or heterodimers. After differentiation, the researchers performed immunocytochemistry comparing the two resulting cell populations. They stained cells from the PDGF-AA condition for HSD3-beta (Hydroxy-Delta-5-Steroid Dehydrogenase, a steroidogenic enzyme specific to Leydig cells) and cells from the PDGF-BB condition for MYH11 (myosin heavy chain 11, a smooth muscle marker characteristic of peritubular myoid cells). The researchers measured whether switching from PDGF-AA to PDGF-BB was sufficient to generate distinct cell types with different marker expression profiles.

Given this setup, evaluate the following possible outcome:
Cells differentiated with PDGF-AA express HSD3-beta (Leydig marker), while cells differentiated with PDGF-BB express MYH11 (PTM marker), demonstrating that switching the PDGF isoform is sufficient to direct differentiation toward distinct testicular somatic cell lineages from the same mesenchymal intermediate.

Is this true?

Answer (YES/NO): YES